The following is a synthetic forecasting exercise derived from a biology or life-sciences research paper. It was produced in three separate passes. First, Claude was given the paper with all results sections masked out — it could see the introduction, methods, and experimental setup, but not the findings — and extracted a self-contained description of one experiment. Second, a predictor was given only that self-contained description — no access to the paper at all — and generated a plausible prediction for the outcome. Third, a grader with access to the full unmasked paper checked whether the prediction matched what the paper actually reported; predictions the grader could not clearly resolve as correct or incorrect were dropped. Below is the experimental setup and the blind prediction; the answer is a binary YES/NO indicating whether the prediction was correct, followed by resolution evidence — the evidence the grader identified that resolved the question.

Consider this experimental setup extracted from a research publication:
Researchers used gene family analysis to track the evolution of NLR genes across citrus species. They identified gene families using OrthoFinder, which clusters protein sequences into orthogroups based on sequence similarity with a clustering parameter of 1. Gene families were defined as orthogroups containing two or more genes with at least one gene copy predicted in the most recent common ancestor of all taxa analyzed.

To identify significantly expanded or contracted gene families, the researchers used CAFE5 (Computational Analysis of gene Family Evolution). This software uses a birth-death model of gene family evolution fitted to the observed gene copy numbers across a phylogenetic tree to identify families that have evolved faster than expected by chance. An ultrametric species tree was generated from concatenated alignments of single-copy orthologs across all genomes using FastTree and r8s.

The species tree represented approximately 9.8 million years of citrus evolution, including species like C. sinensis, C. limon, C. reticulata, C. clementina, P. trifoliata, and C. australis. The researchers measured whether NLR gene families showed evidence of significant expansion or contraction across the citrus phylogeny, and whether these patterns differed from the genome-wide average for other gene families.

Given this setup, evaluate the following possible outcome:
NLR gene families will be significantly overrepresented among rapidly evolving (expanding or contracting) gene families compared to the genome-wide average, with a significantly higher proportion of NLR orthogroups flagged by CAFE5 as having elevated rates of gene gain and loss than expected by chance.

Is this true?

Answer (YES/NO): NO